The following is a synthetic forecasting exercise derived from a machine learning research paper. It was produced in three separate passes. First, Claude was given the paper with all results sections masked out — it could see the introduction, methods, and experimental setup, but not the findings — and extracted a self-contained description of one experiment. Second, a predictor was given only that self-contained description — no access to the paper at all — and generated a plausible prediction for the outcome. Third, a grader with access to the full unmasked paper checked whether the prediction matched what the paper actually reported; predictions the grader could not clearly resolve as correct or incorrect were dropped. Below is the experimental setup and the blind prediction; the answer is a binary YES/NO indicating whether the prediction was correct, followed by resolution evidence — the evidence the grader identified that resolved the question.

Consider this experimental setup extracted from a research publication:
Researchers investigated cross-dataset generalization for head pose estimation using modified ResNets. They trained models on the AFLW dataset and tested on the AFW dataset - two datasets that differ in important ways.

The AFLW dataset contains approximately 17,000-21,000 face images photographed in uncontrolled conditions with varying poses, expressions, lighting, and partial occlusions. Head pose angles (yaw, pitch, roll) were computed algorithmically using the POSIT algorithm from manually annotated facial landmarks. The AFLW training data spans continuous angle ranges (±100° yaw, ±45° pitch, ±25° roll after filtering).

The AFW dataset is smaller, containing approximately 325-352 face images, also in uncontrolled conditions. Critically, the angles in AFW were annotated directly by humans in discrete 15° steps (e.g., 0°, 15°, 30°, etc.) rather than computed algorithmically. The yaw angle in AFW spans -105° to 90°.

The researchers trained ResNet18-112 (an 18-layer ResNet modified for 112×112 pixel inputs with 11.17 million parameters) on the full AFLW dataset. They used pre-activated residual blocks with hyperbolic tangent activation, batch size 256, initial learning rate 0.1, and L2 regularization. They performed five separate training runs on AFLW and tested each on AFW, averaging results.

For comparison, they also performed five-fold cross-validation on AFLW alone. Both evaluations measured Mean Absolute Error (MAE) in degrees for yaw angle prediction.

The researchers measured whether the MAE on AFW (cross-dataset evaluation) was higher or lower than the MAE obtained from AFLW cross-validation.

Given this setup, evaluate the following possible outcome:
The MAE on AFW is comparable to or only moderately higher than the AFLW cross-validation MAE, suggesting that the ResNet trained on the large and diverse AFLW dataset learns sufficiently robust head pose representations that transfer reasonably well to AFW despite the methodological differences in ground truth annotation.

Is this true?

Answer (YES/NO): NO